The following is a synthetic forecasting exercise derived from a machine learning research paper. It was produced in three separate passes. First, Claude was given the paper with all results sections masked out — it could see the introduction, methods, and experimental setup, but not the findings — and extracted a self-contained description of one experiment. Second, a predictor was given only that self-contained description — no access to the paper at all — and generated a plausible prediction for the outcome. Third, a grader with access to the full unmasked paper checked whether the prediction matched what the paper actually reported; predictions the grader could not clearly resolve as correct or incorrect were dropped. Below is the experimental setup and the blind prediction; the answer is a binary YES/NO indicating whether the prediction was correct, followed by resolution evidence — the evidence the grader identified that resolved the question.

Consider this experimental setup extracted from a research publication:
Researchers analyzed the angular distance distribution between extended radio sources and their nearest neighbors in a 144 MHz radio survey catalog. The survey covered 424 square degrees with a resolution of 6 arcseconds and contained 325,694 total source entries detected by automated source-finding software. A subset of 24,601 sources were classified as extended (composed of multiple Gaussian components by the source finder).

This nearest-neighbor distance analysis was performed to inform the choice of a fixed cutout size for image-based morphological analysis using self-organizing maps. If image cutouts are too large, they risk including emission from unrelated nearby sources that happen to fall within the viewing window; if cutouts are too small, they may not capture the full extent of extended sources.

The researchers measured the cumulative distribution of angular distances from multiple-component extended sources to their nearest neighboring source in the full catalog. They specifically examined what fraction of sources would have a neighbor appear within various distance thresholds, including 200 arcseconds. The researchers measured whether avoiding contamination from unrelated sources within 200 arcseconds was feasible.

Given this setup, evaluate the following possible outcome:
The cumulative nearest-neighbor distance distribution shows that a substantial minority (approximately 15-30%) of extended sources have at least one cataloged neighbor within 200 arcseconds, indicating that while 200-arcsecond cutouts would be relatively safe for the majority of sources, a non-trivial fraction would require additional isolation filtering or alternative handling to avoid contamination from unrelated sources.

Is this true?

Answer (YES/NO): NO